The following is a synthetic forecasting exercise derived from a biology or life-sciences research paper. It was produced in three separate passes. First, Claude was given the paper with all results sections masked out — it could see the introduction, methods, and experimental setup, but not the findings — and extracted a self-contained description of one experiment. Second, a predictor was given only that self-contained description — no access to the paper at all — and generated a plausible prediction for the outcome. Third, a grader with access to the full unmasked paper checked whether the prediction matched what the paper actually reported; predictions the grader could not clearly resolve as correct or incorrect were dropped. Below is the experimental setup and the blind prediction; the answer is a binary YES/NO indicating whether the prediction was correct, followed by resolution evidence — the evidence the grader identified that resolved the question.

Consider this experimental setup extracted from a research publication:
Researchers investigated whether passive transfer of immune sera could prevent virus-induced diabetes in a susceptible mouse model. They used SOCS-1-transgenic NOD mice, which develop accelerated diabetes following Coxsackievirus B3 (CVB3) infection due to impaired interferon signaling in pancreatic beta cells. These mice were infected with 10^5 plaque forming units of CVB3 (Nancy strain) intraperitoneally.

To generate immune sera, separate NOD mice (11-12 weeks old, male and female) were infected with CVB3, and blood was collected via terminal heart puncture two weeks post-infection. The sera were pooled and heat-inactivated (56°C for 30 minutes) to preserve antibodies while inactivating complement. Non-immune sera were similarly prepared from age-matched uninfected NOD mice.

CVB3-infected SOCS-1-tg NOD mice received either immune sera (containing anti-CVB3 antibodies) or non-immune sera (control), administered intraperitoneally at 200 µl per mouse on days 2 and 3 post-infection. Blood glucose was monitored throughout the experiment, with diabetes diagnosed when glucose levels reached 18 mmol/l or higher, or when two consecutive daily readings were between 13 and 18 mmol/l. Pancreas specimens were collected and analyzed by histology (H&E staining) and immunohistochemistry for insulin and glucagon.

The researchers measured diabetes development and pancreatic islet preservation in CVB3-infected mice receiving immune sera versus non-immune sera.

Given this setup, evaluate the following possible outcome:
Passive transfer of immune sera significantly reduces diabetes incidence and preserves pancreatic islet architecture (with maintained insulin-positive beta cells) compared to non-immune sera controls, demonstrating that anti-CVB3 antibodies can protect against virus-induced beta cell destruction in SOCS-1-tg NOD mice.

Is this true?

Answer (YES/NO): YES